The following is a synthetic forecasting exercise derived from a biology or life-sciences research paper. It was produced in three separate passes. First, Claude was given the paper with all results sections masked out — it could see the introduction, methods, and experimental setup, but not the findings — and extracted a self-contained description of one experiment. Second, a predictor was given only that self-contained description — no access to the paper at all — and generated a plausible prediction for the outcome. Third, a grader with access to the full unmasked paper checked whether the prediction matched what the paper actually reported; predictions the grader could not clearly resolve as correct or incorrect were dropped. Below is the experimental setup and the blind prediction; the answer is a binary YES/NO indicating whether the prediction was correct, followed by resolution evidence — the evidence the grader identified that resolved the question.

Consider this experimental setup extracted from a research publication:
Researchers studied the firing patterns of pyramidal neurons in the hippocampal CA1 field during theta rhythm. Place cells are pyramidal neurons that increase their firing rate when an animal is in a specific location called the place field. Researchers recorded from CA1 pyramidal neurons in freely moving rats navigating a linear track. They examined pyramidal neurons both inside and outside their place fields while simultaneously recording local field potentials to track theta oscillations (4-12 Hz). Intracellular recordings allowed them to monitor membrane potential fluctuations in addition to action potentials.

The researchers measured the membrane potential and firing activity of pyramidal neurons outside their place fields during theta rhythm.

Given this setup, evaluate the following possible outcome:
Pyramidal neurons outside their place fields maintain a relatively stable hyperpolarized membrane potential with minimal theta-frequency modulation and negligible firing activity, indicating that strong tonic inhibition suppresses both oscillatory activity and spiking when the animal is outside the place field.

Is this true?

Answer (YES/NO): NO